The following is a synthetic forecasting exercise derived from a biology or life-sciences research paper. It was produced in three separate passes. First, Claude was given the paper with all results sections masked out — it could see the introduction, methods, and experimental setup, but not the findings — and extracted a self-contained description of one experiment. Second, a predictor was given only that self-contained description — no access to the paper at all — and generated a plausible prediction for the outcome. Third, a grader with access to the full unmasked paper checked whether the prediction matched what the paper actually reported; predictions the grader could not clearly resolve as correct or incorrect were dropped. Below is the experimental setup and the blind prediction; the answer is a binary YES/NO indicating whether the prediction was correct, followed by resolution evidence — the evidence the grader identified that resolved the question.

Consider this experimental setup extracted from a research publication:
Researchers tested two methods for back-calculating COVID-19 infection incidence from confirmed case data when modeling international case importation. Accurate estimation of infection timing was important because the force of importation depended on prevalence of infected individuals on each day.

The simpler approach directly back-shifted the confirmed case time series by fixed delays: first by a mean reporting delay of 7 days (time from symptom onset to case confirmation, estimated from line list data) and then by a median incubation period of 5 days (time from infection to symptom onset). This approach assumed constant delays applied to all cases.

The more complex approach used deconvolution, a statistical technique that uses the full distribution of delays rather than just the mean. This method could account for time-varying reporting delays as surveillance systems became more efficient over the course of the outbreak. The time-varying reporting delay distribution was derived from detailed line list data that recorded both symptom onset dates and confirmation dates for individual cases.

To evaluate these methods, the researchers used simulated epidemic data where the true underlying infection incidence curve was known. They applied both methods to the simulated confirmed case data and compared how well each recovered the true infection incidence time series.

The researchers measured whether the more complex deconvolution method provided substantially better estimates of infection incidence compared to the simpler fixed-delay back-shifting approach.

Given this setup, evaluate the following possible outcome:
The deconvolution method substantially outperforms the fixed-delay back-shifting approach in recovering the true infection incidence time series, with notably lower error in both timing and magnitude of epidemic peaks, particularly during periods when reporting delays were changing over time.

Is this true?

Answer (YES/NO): NO